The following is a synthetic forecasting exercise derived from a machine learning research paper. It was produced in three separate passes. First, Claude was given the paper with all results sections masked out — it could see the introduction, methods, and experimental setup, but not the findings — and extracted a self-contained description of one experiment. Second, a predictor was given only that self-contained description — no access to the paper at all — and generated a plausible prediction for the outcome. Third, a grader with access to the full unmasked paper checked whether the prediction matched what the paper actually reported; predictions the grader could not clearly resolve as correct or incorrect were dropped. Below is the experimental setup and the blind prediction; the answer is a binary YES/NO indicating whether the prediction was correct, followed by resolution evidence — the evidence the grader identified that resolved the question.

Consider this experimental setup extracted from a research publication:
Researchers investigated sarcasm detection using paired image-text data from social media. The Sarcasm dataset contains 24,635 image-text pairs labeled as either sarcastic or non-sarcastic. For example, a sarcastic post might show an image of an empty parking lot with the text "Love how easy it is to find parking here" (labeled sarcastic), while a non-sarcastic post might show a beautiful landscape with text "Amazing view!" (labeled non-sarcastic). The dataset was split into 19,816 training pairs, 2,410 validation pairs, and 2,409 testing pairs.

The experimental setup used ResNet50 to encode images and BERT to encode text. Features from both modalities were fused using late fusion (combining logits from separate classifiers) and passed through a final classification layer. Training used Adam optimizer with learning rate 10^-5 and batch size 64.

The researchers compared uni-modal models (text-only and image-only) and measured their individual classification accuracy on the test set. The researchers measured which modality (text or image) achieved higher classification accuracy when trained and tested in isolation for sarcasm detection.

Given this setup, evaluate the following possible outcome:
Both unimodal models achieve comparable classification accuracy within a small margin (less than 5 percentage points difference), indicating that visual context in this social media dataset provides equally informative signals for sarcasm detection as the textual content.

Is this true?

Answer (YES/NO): NO